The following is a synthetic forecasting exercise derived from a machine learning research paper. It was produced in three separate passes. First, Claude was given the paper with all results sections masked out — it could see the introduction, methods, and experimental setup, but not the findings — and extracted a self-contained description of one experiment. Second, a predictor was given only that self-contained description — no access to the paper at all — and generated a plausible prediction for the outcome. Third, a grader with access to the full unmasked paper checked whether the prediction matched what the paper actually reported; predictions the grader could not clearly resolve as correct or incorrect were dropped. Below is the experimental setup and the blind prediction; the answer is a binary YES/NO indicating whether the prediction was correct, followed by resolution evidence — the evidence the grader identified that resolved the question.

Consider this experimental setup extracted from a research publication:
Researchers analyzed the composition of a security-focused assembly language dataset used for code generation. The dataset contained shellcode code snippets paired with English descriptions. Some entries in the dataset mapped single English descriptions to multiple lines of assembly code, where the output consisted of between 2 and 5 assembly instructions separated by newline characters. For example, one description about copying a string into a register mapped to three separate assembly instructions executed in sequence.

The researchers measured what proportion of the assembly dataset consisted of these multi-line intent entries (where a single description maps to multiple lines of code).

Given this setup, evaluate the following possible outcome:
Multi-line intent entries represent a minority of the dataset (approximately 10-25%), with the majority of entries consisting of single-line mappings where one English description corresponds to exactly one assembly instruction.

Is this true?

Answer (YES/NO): YES